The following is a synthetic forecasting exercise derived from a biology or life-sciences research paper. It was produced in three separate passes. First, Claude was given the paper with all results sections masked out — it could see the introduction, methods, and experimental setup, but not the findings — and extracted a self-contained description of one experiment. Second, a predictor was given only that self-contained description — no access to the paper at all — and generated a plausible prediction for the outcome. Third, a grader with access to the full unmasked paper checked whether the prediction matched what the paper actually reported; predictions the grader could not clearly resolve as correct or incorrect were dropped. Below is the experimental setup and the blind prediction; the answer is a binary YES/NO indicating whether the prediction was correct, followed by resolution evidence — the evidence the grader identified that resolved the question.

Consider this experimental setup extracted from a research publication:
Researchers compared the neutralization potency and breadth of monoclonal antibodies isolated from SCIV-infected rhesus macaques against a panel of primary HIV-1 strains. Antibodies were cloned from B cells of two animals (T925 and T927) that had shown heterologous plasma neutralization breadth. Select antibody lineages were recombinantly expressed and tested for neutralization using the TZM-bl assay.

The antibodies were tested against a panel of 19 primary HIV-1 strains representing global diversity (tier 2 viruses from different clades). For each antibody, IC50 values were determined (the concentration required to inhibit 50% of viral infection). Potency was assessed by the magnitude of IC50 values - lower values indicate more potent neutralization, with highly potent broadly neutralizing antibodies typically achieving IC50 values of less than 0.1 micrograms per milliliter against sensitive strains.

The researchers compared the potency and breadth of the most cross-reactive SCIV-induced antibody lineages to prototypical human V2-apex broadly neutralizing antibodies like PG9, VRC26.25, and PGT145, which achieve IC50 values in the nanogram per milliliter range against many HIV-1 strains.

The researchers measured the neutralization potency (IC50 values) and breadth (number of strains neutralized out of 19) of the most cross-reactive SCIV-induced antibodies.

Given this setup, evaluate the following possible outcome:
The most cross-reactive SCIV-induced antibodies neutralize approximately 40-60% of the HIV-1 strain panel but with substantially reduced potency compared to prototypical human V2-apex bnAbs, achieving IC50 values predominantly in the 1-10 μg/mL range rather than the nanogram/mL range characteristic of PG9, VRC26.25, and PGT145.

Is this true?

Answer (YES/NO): NO